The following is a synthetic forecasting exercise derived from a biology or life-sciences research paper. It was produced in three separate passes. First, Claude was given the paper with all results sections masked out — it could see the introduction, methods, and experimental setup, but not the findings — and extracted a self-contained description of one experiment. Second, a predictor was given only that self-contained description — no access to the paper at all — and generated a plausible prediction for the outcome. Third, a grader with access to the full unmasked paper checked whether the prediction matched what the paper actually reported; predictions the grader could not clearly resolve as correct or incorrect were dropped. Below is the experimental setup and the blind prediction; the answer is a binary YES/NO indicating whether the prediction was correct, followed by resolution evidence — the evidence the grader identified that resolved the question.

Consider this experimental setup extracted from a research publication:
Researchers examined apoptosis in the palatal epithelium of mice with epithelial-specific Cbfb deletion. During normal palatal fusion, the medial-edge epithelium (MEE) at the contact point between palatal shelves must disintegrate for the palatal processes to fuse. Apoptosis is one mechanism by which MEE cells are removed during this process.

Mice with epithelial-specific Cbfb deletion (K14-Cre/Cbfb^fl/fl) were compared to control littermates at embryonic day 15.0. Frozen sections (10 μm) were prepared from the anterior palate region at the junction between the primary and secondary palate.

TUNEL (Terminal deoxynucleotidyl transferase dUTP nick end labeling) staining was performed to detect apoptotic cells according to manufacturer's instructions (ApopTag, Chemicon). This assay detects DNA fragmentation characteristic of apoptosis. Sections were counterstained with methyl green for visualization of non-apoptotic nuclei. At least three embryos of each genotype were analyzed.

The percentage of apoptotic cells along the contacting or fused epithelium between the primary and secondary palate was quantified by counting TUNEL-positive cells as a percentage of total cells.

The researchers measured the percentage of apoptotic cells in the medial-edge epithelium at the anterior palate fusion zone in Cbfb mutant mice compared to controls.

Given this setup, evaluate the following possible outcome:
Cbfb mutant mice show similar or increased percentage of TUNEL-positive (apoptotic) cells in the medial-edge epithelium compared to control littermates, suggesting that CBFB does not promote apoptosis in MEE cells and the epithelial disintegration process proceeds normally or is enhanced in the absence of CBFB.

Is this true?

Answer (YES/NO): NO